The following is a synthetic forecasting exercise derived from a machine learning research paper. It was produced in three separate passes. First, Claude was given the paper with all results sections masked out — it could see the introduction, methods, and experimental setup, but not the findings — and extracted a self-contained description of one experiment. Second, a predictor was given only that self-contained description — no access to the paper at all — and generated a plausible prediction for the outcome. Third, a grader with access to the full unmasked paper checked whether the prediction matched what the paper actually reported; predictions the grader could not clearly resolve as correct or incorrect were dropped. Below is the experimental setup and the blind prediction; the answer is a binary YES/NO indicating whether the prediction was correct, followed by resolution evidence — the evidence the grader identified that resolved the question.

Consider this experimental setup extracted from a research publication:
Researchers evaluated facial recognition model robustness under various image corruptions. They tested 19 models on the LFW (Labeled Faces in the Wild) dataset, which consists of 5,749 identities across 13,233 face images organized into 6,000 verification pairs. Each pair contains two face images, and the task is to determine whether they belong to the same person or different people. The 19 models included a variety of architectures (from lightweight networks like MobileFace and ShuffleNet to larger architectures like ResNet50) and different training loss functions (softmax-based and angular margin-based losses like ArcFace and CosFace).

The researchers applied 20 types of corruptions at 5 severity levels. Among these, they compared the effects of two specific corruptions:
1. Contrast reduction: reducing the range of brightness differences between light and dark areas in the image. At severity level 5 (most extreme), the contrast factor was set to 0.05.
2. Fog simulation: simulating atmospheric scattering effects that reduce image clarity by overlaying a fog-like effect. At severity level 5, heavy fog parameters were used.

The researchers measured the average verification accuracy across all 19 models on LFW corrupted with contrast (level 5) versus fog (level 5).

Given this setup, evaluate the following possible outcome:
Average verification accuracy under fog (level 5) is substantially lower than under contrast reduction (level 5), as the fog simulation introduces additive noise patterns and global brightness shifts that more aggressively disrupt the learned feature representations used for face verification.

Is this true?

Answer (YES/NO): NO